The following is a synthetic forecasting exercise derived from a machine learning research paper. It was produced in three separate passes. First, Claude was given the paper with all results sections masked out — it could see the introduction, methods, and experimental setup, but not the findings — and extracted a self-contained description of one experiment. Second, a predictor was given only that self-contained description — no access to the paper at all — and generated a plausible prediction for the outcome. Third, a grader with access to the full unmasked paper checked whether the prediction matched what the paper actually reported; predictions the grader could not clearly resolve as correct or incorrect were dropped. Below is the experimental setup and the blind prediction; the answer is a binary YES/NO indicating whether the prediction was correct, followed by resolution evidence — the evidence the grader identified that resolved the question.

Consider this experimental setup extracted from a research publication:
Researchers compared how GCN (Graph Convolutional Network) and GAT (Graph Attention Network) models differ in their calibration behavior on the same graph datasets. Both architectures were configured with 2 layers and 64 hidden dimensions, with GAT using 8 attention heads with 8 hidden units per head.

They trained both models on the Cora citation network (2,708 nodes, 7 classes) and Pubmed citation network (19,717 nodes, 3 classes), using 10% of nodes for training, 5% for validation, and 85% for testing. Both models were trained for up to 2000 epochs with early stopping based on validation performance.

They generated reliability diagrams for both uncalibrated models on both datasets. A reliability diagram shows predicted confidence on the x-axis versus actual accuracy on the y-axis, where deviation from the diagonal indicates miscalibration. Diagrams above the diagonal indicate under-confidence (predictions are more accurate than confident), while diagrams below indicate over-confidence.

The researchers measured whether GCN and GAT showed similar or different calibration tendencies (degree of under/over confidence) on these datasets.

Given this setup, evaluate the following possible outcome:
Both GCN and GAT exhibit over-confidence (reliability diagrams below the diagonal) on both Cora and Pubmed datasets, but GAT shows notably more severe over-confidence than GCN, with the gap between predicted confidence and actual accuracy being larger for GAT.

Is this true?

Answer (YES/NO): NO